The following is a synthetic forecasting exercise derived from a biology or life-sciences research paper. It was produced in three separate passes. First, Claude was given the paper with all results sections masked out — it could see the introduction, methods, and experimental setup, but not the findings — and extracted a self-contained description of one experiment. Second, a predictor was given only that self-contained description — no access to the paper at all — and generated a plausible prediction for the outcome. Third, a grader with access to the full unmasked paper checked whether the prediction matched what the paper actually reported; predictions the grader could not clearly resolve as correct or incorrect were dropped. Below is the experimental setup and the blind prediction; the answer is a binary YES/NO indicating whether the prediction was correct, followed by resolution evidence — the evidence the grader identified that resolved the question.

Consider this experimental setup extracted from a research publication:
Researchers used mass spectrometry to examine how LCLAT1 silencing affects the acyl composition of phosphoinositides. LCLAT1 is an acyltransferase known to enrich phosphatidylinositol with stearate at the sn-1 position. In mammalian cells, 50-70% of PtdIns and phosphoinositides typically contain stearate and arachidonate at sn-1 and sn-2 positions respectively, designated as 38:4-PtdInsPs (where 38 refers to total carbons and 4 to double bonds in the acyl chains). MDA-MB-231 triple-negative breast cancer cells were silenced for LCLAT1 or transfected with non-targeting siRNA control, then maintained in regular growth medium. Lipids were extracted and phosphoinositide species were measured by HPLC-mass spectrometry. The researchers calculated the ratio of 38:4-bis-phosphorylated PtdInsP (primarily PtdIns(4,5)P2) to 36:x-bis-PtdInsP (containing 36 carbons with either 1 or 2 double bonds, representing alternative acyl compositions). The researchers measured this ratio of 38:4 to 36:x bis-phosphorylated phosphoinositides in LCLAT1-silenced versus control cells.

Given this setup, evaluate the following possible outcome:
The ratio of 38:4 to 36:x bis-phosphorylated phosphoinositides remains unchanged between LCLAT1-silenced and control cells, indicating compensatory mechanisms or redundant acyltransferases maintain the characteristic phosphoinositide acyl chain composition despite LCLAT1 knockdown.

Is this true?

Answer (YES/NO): YES